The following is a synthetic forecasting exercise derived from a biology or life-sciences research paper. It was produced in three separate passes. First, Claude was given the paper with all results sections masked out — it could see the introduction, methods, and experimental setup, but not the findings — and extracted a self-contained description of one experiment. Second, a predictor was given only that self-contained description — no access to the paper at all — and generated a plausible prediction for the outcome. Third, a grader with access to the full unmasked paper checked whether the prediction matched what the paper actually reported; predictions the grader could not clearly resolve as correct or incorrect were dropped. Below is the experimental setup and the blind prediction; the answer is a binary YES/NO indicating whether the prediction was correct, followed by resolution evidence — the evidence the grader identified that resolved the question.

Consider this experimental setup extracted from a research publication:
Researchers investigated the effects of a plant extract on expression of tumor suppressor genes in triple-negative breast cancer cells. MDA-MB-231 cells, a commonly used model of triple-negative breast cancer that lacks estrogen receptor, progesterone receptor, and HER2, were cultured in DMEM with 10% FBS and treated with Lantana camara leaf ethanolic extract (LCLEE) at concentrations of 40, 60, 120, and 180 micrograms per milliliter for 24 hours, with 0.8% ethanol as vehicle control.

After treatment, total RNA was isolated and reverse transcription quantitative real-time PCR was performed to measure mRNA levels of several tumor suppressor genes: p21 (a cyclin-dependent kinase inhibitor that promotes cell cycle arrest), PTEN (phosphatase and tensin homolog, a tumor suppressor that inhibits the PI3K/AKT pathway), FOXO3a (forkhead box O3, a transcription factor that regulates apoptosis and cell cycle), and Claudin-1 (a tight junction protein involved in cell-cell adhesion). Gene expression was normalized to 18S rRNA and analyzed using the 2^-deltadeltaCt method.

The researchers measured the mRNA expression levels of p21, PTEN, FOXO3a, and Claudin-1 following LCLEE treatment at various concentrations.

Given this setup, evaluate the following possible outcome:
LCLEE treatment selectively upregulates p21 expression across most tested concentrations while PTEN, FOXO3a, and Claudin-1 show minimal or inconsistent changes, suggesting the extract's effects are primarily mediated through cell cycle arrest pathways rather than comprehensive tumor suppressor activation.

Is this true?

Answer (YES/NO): NO